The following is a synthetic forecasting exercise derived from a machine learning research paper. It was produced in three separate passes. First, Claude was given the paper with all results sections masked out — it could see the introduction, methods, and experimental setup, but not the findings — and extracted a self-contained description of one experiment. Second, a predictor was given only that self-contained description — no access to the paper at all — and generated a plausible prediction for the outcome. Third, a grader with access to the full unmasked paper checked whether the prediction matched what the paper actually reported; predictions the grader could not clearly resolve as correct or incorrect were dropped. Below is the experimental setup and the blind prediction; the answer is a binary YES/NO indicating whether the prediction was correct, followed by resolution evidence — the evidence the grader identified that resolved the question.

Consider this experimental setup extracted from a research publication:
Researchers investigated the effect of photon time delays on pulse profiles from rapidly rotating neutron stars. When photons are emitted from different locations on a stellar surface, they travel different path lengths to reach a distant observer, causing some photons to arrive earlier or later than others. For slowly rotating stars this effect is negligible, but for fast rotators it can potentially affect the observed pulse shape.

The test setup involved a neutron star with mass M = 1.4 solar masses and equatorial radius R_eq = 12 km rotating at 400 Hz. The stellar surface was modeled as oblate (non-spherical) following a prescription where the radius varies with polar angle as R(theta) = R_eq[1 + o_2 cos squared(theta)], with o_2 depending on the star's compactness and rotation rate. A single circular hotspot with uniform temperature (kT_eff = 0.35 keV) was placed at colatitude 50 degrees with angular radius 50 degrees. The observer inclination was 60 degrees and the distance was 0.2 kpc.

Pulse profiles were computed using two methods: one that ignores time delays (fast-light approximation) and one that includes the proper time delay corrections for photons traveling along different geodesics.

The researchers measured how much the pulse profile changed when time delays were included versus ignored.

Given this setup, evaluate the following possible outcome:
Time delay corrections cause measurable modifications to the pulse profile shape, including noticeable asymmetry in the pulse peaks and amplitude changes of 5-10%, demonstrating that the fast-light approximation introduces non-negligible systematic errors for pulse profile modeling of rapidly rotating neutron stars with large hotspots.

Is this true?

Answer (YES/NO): NO